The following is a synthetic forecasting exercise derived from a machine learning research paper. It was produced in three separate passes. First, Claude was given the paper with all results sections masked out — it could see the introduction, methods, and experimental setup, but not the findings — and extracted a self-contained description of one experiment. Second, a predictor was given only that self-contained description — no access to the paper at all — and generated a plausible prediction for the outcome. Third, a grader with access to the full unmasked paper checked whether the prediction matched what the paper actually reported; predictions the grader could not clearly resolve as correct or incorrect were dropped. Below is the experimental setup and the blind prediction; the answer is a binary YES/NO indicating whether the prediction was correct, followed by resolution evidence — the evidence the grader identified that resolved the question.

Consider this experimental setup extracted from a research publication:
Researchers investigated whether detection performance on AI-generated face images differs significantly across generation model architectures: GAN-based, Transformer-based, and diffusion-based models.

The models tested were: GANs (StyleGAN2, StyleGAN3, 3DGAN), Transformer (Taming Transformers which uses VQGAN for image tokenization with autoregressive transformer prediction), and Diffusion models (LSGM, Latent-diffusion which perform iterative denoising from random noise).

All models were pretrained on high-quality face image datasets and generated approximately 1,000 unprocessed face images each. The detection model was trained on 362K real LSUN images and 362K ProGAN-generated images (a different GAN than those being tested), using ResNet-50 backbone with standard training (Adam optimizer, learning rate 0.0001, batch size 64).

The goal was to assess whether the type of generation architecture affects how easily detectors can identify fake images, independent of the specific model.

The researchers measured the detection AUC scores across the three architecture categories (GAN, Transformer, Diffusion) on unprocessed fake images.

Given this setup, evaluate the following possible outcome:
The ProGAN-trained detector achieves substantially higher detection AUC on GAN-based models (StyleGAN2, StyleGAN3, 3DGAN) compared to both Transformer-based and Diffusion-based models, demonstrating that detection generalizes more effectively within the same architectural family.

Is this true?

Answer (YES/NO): YES